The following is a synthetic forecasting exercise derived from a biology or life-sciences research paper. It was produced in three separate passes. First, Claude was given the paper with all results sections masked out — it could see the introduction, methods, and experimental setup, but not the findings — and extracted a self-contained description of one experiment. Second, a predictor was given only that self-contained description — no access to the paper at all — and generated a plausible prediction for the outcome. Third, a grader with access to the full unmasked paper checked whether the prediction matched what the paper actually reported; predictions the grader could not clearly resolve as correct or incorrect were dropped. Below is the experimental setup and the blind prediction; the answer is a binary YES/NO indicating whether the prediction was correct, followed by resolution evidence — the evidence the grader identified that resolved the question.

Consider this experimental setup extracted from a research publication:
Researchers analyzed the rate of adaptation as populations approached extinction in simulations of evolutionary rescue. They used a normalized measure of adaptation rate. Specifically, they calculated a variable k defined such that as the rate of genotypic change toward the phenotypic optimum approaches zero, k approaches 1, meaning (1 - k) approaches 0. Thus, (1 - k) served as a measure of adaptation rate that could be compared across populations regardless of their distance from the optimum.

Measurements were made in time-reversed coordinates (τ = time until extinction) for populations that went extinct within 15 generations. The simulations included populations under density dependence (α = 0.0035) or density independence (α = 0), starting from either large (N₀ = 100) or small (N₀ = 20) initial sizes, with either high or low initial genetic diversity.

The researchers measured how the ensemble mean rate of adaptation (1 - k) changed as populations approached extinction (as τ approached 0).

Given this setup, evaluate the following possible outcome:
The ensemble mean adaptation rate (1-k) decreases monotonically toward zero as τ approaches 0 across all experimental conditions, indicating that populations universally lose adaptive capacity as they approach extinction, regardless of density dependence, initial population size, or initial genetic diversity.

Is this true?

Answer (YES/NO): YES